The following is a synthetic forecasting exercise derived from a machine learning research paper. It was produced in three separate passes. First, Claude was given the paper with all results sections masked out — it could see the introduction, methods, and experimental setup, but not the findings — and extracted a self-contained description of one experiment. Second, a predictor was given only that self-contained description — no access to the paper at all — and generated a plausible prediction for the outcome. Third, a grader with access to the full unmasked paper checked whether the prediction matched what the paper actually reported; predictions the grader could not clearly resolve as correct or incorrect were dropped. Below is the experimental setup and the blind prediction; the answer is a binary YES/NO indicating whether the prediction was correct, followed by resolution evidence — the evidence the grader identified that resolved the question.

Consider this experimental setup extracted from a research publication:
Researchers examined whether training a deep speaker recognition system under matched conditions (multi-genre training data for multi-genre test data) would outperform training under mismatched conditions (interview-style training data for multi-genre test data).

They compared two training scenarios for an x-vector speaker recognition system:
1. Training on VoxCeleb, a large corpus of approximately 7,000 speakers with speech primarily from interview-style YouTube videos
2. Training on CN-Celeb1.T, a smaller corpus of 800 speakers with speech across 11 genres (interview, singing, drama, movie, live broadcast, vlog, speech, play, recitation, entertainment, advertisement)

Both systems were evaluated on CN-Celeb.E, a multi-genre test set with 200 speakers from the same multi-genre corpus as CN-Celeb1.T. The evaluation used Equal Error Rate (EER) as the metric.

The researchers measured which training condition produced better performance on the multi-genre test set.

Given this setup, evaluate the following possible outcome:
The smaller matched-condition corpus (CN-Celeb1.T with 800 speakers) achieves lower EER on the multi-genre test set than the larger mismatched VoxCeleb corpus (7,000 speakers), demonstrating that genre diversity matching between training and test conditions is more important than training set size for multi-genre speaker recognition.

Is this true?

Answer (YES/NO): NO